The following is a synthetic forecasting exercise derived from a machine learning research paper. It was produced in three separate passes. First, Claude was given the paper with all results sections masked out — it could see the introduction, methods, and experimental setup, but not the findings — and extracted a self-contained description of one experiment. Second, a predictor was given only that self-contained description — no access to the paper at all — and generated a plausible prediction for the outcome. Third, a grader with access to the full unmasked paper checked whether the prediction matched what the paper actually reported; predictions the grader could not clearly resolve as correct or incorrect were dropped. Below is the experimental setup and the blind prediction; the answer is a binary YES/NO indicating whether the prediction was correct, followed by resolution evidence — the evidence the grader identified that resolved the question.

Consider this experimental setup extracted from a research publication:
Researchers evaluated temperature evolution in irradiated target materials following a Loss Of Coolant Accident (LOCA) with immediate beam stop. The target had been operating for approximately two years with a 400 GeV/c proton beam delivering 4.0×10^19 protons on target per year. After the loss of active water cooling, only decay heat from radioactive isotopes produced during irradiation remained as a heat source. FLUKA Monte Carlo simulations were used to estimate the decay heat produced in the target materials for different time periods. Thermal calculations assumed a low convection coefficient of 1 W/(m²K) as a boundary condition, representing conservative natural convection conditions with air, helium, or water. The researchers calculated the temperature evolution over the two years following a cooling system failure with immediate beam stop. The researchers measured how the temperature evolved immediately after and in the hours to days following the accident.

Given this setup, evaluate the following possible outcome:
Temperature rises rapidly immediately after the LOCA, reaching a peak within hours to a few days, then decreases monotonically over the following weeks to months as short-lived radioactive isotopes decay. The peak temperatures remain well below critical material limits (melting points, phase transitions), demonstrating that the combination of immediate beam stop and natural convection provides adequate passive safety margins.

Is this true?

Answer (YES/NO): NO